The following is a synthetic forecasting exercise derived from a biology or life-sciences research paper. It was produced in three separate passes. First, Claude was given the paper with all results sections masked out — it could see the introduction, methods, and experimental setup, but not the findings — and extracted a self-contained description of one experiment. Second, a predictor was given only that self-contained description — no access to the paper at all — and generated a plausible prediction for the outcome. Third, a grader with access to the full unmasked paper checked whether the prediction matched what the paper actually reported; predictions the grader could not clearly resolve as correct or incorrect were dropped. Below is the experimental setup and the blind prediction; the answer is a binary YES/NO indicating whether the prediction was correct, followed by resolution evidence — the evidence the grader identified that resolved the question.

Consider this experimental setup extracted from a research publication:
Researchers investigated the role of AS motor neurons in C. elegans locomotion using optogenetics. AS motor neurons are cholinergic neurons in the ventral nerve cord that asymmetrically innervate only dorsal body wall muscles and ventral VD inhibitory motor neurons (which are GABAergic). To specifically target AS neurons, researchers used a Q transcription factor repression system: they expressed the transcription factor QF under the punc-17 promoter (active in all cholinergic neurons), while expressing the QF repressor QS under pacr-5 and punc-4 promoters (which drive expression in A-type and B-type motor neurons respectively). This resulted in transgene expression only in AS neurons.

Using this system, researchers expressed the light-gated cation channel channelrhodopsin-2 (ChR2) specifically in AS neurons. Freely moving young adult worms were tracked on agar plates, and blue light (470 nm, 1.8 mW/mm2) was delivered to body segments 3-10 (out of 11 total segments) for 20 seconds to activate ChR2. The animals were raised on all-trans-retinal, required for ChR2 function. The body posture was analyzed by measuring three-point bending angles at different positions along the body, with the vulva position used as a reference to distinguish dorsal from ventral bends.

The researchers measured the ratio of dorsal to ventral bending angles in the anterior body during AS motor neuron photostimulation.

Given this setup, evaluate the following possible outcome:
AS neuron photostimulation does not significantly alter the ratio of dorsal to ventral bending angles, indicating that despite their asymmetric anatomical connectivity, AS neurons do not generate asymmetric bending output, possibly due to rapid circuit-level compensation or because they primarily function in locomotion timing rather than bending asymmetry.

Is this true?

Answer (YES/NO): NO